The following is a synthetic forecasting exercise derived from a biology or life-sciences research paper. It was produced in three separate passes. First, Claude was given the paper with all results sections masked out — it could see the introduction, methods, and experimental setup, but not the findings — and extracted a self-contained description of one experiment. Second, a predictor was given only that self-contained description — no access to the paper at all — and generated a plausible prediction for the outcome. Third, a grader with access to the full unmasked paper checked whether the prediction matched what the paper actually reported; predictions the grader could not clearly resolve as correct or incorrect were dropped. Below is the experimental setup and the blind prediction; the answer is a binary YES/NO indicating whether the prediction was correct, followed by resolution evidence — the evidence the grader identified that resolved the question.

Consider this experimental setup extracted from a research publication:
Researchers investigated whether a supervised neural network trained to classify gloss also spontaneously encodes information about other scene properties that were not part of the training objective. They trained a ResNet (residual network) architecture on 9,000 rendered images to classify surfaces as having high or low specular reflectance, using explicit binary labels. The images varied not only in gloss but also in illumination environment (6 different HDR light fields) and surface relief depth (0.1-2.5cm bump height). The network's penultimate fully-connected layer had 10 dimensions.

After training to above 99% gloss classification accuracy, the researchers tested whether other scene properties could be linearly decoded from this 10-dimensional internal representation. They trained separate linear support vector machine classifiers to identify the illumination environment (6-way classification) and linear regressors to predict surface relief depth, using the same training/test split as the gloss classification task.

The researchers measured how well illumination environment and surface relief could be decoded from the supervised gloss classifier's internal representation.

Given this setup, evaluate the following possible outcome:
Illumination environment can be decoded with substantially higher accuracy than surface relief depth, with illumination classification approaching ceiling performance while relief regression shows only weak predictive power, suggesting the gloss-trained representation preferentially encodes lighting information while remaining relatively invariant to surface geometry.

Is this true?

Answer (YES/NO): NO